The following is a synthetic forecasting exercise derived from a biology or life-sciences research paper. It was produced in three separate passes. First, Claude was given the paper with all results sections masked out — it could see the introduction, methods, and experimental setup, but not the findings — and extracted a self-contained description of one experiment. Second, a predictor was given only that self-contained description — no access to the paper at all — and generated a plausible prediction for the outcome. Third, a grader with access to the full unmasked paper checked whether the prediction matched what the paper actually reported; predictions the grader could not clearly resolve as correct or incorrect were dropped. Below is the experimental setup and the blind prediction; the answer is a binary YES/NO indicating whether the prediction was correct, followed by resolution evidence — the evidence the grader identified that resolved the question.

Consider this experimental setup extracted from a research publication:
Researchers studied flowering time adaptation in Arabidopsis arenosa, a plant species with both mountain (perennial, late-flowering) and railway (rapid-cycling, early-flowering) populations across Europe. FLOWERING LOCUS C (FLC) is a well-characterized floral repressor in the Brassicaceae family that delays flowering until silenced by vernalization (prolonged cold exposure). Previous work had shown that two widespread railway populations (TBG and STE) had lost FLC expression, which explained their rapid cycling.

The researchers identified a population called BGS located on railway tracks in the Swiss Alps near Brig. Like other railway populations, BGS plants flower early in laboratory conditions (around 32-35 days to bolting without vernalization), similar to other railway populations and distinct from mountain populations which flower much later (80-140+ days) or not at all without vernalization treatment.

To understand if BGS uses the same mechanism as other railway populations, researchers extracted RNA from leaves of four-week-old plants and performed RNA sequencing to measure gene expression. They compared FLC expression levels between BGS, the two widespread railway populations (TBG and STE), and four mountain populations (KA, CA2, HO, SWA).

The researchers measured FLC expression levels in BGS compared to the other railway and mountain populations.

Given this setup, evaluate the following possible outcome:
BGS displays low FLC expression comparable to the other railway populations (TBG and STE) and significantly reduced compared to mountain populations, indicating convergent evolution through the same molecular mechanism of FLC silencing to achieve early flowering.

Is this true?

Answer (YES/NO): NO